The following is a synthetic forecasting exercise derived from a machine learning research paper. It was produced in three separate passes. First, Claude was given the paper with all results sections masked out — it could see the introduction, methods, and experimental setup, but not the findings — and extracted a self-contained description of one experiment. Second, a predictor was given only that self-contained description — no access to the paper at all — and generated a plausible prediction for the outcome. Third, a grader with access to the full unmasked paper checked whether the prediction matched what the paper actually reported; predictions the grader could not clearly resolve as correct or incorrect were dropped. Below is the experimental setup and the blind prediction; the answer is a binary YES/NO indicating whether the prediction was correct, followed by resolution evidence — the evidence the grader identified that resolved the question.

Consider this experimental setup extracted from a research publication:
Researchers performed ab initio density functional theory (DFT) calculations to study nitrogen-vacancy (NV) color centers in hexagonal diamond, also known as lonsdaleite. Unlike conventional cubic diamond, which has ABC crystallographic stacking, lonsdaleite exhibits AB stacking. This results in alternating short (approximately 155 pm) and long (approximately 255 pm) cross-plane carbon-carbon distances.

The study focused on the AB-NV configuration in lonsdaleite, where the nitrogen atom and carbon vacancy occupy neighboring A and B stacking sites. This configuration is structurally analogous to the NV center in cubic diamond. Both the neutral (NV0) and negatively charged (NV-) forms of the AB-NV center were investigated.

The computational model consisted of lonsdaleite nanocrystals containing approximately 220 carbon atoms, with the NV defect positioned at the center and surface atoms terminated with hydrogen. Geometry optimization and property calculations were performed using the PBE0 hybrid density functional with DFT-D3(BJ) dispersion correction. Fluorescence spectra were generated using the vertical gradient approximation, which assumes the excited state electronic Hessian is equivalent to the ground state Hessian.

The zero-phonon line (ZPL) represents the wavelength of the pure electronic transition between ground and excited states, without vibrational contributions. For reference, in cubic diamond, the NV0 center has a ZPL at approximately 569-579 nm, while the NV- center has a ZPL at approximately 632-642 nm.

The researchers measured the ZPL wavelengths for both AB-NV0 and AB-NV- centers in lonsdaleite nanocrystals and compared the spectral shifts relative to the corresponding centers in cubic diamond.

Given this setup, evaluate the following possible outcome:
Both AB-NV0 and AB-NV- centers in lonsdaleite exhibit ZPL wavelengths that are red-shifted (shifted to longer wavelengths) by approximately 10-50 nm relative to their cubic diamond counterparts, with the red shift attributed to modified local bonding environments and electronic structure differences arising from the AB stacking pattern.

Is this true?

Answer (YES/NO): NO